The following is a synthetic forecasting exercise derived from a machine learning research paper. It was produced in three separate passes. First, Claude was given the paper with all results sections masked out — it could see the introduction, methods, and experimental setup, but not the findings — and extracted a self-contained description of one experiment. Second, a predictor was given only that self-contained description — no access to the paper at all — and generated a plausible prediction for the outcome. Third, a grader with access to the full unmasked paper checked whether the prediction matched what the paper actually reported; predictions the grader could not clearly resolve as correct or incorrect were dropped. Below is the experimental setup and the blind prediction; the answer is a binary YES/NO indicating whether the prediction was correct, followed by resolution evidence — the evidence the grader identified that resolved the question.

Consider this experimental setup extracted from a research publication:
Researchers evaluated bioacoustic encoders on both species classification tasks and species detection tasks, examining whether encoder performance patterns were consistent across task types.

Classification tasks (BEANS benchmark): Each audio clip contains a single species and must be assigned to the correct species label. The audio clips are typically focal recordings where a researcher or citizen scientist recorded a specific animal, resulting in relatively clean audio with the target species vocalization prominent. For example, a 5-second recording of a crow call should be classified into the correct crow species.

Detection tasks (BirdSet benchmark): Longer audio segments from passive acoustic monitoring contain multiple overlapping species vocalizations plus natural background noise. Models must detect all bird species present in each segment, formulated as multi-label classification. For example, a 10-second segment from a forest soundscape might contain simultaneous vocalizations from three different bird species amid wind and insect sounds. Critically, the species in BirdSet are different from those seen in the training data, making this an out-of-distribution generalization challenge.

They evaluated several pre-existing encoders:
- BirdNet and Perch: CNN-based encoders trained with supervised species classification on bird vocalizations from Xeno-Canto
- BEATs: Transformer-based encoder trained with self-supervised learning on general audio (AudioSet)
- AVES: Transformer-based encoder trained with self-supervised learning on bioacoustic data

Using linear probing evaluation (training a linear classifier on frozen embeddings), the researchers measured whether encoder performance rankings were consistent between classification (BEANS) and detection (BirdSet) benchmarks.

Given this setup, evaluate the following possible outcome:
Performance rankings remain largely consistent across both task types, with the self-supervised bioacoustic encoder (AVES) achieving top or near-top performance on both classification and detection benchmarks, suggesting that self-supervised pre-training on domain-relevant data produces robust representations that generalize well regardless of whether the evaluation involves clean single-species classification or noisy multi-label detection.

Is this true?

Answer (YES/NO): NO